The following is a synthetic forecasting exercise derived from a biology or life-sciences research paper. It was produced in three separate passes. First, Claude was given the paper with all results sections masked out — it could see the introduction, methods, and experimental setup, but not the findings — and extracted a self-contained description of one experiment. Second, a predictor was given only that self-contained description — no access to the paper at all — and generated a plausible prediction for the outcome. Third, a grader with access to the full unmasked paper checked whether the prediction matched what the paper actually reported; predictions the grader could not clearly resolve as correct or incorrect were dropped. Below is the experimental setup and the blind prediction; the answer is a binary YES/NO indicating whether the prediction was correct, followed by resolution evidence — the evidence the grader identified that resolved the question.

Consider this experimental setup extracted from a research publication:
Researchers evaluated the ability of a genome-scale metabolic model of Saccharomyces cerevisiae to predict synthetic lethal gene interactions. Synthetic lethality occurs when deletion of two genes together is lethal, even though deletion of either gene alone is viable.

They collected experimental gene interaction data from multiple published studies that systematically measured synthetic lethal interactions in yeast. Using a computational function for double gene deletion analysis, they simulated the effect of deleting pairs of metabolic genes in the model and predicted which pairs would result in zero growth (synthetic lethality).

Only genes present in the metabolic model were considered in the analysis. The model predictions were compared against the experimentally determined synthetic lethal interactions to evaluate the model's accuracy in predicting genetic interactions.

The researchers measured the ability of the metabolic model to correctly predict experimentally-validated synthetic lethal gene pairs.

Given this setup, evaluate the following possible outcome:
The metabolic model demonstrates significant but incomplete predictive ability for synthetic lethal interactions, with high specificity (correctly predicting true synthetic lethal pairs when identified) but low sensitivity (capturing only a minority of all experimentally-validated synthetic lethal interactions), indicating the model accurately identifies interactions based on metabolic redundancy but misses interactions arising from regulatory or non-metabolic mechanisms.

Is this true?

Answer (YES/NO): NO